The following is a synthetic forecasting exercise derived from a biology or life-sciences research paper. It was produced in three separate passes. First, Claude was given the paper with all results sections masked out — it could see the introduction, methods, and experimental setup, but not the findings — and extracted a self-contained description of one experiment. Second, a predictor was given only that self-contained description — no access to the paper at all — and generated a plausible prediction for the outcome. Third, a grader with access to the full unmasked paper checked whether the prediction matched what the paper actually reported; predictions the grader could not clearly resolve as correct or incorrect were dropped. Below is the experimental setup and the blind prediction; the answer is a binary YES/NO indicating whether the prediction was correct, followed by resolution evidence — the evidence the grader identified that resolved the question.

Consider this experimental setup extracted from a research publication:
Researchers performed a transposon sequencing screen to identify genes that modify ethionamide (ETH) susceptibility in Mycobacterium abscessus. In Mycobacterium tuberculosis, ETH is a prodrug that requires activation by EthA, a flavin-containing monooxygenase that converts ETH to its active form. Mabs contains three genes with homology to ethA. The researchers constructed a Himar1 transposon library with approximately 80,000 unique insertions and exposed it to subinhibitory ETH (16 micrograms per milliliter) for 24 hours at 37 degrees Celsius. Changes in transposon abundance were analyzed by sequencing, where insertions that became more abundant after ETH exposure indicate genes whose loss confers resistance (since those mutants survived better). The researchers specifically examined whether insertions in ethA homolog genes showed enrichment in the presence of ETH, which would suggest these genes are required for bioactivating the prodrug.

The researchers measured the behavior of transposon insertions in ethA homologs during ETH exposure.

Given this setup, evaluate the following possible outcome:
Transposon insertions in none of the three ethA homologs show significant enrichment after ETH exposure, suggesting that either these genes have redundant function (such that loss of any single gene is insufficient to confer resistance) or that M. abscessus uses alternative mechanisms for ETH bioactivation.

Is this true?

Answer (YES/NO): NO